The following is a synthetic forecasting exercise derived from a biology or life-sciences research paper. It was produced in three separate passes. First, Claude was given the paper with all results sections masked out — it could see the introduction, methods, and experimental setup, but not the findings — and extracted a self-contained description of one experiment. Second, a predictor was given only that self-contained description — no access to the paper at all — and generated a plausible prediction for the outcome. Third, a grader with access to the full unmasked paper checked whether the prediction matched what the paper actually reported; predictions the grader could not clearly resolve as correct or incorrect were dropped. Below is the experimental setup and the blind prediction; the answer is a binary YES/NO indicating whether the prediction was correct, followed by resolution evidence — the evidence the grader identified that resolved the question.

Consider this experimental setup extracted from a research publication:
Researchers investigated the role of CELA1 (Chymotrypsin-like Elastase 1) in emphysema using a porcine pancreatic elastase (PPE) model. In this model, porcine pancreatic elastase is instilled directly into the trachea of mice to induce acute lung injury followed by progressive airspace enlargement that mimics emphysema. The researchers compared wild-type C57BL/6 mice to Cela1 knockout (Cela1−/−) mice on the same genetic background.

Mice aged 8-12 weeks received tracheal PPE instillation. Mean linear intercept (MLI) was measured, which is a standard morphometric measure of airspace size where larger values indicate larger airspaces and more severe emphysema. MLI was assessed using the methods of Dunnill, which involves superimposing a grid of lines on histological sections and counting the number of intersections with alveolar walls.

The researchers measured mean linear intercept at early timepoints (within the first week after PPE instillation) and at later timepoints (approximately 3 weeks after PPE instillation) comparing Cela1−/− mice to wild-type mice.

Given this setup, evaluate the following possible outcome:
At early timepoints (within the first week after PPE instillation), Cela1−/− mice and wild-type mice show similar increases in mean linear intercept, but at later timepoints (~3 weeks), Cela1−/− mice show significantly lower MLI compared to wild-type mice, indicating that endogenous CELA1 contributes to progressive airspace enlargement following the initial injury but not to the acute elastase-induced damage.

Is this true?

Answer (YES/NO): NO